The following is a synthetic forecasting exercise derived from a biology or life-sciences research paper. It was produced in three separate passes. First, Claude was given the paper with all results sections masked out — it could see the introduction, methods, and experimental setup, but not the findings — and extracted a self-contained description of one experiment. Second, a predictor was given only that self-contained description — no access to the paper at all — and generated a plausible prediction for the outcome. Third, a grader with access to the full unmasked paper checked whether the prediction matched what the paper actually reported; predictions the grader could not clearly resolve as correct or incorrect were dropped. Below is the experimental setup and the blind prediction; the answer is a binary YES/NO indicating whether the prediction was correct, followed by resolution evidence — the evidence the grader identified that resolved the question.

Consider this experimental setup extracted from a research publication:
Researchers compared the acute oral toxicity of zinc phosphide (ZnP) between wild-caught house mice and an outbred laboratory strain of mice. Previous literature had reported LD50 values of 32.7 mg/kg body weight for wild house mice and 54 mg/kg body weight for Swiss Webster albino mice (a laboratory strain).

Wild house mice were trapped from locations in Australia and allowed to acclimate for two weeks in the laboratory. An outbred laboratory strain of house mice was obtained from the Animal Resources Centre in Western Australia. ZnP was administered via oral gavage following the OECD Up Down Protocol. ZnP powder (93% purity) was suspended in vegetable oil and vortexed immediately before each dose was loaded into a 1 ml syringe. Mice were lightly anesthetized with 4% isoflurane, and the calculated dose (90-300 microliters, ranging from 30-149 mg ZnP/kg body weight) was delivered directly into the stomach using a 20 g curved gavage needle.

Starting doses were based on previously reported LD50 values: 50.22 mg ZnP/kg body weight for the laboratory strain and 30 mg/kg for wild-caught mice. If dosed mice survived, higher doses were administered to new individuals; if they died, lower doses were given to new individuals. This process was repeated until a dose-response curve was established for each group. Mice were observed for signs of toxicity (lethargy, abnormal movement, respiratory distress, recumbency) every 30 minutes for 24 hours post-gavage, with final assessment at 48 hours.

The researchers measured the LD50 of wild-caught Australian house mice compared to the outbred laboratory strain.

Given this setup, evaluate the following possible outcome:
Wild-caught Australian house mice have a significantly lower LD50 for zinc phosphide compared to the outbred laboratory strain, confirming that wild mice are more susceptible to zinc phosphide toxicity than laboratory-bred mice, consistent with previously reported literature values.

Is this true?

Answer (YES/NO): NO